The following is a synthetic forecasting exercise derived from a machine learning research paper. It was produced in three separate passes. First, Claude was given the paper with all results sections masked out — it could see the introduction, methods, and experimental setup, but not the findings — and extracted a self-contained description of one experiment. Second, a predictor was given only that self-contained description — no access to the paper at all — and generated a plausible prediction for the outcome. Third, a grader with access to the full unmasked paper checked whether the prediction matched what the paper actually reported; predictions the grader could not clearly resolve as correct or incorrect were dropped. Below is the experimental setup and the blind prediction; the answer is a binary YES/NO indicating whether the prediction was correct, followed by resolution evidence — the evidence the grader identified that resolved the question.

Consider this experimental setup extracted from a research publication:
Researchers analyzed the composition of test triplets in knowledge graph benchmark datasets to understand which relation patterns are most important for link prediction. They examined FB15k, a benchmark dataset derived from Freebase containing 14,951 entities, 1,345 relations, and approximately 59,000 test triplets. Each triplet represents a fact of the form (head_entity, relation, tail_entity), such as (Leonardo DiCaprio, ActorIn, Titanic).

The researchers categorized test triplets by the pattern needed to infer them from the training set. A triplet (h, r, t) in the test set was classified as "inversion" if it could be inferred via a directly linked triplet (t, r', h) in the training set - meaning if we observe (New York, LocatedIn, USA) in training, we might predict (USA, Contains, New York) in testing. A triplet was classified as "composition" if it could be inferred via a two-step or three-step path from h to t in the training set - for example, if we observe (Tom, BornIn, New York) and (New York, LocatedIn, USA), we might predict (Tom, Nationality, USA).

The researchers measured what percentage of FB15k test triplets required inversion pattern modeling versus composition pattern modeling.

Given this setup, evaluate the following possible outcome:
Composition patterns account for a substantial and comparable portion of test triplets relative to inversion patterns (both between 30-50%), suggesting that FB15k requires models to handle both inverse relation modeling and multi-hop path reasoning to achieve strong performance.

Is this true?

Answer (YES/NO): NO